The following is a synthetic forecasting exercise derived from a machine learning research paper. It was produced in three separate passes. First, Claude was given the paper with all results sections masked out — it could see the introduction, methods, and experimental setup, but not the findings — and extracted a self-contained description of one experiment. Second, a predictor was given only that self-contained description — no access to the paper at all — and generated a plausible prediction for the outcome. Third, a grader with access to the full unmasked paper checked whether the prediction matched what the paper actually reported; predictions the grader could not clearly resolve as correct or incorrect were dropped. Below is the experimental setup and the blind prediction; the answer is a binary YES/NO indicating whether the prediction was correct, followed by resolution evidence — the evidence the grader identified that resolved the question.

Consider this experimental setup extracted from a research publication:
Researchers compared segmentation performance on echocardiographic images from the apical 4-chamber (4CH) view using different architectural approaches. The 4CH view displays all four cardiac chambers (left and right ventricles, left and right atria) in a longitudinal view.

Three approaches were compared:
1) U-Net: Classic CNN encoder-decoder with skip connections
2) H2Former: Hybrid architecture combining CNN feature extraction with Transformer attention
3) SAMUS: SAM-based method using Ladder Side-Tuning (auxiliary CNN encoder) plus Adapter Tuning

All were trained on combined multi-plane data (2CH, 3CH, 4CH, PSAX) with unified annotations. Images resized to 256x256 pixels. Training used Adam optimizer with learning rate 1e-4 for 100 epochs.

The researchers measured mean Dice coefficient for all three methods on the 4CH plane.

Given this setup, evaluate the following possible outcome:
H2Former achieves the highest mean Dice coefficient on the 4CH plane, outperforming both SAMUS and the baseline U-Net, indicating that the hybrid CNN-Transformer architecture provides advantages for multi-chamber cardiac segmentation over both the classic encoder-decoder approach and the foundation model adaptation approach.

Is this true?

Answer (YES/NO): NO